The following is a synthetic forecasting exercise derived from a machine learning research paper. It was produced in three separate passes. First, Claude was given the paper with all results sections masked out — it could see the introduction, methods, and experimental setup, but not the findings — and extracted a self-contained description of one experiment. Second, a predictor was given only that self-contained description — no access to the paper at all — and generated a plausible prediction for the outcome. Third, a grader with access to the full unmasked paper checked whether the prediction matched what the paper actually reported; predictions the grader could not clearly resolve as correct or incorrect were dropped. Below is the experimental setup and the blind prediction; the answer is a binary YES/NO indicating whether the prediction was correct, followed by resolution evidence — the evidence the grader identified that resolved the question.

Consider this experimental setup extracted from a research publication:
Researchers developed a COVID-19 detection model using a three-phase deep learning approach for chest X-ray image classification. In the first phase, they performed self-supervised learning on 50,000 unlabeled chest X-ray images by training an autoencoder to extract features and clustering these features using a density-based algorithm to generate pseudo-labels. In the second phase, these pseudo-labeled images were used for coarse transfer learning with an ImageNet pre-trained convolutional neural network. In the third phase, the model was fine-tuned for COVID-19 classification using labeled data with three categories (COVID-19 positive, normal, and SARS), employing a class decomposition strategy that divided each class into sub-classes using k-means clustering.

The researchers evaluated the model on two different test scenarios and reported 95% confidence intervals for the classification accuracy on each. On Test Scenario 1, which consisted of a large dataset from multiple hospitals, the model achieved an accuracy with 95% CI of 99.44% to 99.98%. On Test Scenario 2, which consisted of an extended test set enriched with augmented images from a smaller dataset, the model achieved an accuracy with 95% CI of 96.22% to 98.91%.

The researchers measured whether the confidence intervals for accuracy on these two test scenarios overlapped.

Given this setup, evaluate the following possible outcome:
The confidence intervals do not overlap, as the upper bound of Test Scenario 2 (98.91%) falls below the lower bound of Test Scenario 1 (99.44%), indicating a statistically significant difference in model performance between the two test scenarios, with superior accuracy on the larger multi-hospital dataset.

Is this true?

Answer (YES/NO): YES